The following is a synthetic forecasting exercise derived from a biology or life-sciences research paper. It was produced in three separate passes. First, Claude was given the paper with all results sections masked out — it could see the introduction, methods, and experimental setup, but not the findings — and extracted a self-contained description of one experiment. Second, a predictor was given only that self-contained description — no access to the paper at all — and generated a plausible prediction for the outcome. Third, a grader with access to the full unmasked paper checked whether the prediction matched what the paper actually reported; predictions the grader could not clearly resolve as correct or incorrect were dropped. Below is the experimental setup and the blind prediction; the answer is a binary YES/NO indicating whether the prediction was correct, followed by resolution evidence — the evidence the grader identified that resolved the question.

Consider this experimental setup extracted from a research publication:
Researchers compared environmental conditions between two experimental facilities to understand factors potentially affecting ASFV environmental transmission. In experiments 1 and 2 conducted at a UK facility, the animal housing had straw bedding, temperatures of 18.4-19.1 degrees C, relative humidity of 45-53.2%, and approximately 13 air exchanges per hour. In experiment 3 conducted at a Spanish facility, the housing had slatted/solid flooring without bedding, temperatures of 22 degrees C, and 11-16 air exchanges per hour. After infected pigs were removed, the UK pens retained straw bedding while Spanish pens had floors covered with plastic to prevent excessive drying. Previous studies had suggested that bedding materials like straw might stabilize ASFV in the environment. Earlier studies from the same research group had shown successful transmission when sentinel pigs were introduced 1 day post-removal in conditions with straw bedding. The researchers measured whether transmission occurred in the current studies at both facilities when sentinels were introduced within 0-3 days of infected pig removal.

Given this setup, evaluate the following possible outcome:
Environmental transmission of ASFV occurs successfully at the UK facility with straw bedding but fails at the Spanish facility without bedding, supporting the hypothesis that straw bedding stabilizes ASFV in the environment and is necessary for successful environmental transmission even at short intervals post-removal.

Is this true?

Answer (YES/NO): NO